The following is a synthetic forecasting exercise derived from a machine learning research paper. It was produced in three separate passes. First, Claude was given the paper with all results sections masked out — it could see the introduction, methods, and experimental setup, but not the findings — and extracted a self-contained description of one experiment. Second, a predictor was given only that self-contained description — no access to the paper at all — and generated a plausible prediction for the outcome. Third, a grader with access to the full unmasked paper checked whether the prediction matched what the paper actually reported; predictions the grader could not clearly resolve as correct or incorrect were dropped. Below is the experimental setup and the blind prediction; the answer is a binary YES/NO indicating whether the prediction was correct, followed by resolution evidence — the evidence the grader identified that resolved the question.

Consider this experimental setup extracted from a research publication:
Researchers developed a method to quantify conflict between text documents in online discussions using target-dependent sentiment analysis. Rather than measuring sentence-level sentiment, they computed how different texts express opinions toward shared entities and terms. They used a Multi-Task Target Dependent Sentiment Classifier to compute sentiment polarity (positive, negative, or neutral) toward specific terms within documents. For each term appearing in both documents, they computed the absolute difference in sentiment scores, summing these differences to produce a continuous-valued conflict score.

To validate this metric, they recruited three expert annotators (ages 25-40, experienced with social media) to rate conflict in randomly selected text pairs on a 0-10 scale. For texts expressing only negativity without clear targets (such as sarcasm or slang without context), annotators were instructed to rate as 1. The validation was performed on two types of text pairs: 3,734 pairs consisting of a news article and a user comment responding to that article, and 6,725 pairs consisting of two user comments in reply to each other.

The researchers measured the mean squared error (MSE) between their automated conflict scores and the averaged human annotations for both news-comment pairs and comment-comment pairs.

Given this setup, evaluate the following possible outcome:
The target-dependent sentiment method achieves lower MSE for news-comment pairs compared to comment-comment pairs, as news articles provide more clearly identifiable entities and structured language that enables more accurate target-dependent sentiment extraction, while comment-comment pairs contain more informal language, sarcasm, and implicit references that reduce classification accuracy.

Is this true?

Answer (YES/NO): NO